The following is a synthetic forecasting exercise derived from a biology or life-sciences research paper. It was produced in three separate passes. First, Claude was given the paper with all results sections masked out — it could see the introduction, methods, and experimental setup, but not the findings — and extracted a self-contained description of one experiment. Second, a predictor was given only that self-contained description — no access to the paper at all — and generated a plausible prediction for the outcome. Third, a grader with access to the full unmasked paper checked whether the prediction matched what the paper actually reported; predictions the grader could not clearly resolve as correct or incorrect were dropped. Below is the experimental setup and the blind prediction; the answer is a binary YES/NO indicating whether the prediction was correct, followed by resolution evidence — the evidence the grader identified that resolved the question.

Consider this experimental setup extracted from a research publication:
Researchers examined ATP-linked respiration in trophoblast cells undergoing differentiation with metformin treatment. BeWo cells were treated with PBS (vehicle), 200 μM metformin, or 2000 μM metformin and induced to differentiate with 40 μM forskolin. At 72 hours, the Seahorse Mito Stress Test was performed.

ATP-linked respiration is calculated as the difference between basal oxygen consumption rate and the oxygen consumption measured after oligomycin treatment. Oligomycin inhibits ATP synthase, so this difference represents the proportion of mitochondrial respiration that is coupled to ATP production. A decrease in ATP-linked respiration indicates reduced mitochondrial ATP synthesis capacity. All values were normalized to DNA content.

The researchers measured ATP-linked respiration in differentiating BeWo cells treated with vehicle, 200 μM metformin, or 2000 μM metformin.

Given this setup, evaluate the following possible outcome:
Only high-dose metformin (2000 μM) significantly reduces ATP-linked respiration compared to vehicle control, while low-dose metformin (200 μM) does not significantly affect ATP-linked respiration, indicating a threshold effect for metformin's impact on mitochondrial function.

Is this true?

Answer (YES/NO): YES